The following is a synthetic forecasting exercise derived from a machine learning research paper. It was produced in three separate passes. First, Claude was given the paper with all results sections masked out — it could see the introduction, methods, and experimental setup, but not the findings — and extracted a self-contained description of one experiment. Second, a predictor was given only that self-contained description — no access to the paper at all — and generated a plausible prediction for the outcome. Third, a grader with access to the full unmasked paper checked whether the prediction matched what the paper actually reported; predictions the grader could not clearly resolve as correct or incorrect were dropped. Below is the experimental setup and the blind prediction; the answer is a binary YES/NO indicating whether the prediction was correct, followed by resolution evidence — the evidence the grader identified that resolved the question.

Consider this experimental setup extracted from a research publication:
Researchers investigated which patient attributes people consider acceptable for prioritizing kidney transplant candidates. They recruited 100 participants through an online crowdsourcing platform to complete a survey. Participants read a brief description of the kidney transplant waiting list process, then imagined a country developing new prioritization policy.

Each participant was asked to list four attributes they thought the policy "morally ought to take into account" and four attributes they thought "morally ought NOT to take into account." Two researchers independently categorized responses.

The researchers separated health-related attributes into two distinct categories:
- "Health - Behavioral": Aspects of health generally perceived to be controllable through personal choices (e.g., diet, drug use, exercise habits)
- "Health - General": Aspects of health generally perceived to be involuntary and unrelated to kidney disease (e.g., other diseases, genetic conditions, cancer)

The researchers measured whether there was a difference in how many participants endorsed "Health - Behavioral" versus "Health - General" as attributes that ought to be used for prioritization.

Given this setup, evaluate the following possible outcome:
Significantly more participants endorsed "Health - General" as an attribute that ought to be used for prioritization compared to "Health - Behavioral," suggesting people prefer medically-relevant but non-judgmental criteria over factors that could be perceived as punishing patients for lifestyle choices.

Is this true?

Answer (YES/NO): NO